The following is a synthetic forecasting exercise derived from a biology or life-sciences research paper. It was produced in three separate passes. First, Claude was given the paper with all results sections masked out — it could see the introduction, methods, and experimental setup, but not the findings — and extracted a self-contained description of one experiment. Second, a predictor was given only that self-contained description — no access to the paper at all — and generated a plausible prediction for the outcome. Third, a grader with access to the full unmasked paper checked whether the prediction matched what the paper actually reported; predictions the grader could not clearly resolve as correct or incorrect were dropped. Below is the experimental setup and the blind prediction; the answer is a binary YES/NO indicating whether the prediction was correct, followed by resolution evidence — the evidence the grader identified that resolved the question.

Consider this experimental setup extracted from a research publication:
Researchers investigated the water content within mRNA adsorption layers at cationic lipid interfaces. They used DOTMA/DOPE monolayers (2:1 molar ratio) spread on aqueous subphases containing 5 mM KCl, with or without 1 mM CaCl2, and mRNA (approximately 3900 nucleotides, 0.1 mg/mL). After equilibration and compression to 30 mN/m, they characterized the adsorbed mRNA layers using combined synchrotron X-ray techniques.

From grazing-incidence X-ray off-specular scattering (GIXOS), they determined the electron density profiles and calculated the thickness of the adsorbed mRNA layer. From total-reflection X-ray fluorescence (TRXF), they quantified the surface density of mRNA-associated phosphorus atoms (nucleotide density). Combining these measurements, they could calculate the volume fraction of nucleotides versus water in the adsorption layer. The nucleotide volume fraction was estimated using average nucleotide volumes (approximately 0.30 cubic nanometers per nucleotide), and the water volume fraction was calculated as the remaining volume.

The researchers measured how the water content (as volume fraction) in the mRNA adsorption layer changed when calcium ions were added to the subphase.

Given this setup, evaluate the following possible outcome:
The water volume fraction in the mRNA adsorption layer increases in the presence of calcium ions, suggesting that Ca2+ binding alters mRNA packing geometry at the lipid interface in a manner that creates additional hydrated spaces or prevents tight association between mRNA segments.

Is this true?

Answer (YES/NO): YES